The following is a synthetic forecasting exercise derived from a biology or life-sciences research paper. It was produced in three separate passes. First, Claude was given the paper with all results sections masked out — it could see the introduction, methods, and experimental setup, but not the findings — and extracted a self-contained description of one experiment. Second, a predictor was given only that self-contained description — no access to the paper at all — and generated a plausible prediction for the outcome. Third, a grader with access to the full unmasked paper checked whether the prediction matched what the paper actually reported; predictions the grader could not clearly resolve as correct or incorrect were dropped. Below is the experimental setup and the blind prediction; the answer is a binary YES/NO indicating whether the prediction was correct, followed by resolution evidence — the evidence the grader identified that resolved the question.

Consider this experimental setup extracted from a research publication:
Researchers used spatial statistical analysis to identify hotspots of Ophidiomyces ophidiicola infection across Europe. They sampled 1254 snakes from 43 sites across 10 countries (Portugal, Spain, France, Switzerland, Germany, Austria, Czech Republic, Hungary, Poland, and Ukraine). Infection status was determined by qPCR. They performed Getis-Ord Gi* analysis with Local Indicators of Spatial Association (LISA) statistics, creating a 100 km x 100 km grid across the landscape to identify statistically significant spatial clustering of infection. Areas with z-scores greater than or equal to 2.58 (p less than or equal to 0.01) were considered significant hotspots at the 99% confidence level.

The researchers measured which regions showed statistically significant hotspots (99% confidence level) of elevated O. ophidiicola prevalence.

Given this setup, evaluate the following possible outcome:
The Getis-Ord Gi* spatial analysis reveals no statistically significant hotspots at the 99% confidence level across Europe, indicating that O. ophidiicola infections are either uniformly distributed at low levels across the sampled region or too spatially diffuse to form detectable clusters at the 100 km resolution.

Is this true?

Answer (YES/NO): NO